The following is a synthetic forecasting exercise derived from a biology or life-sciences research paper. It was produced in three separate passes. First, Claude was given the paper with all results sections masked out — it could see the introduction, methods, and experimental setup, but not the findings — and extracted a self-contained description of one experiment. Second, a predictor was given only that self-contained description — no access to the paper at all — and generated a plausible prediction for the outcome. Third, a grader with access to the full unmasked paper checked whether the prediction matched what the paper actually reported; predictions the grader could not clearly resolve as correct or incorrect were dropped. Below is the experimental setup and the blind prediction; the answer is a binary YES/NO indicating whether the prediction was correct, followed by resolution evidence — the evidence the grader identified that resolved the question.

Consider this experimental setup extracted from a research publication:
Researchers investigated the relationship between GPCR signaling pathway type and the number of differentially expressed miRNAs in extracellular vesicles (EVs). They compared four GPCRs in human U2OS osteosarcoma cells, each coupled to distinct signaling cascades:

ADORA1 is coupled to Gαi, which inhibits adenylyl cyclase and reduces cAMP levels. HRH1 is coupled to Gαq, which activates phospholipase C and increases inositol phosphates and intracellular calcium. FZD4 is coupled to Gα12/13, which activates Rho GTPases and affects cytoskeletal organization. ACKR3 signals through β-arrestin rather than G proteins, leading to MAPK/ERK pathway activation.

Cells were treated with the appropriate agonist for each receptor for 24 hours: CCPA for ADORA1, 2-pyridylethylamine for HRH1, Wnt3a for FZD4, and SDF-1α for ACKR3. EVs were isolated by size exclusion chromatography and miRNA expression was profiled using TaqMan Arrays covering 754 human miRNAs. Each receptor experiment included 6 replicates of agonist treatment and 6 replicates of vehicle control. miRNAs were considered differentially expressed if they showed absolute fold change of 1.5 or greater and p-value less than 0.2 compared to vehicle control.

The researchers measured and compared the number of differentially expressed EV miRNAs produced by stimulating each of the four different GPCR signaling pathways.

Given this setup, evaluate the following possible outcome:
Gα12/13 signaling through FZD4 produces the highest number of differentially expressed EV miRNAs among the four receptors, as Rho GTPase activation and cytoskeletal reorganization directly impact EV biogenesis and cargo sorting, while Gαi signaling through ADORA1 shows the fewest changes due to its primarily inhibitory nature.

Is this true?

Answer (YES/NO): NO